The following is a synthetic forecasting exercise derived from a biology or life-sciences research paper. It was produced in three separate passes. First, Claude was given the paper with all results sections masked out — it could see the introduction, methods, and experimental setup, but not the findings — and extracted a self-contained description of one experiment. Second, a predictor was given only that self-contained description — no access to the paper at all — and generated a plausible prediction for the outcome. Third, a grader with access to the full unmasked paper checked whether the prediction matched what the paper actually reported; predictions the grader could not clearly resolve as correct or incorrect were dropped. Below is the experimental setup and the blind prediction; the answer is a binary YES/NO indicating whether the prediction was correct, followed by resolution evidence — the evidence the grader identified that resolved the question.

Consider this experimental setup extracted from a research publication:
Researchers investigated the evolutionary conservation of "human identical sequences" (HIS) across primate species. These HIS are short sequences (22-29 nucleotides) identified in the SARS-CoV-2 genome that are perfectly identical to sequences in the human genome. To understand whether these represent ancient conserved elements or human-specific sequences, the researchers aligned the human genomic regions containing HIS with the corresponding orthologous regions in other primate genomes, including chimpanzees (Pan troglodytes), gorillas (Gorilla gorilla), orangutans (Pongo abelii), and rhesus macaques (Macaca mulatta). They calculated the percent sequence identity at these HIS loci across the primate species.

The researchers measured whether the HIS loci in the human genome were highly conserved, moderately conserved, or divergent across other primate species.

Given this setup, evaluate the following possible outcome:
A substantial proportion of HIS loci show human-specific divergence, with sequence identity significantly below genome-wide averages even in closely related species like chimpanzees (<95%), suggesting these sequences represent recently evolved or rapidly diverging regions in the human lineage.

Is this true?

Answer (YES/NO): NO